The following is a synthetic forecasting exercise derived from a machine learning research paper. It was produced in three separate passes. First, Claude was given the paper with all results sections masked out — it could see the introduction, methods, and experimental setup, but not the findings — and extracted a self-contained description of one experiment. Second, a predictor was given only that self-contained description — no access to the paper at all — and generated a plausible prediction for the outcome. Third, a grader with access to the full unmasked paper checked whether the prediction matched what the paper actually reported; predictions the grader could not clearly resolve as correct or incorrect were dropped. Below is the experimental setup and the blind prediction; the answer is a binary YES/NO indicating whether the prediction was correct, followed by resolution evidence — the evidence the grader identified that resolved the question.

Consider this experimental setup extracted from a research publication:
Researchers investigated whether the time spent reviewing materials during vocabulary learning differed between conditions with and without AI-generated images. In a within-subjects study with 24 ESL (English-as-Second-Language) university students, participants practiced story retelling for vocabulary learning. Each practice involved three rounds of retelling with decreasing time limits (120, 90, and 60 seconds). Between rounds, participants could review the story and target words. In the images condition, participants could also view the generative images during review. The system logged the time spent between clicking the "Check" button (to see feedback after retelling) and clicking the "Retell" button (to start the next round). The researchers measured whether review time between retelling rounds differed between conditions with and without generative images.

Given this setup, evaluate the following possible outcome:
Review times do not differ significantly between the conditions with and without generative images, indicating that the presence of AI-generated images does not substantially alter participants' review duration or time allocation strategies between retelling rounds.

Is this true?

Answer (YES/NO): NO